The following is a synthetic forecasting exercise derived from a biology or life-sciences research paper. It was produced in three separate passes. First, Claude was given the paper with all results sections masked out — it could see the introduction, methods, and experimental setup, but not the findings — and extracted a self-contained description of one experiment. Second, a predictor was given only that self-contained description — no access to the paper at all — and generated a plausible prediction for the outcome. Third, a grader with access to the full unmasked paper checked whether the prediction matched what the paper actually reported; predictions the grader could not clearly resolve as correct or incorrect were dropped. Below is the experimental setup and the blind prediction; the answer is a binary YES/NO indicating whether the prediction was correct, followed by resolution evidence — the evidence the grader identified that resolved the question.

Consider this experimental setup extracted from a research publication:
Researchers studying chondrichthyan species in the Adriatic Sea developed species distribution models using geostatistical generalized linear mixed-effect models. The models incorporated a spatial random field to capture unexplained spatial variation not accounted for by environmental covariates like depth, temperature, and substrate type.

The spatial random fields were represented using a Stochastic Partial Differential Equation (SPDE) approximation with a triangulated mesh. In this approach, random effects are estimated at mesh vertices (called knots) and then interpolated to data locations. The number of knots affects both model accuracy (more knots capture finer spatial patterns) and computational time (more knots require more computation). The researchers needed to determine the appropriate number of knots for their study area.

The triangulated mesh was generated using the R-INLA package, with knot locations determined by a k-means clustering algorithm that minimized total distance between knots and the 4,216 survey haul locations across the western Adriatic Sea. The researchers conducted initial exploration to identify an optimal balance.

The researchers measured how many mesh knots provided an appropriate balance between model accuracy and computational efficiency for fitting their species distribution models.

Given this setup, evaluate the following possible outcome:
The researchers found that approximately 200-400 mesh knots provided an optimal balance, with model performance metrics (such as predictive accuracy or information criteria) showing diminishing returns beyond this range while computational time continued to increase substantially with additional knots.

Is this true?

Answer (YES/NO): NO